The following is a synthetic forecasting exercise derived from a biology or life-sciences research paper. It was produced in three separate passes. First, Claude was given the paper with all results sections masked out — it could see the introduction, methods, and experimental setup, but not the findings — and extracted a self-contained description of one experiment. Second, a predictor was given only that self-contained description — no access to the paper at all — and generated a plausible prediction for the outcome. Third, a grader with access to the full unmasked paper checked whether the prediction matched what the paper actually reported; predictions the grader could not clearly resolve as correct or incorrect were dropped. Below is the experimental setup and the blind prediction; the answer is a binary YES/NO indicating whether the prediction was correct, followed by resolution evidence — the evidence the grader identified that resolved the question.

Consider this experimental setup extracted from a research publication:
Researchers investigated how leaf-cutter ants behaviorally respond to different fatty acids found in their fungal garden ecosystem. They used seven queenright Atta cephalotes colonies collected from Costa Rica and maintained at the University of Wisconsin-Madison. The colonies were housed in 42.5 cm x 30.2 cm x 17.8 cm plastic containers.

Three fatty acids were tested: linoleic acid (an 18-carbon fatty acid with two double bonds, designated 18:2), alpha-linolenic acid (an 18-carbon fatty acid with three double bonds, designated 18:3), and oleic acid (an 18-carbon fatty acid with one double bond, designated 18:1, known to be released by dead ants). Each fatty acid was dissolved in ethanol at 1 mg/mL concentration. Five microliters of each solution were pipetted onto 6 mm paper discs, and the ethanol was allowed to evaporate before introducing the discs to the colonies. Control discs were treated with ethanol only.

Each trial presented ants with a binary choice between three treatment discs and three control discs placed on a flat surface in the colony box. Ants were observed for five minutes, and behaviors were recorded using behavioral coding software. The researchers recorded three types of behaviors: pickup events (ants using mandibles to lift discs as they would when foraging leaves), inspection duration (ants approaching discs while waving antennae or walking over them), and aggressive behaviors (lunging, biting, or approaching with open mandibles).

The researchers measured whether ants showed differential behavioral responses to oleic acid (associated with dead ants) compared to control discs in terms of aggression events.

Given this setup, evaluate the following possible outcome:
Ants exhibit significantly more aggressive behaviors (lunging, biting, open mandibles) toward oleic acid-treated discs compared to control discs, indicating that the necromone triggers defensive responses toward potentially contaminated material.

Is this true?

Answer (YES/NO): NO